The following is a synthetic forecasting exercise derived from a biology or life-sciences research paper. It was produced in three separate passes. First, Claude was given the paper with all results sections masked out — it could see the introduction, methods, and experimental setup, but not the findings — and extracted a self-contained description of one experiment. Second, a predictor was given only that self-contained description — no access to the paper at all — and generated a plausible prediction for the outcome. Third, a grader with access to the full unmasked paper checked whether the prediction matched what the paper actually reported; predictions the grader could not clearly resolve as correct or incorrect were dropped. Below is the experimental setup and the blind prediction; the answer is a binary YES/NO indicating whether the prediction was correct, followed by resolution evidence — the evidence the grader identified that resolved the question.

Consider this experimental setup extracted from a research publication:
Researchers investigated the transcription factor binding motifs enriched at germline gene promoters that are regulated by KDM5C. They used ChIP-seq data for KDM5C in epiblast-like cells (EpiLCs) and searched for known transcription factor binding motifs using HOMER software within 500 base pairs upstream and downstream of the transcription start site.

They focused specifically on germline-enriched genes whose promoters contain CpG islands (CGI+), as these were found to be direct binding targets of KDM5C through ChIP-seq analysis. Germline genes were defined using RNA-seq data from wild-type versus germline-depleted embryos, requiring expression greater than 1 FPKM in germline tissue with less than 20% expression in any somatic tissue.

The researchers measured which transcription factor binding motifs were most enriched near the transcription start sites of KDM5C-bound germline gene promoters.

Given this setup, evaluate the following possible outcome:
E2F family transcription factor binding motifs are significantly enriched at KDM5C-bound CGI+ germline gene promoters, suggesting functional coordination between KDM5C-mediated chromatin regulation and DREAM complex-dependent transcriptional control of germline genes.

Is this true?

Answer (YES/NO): NO